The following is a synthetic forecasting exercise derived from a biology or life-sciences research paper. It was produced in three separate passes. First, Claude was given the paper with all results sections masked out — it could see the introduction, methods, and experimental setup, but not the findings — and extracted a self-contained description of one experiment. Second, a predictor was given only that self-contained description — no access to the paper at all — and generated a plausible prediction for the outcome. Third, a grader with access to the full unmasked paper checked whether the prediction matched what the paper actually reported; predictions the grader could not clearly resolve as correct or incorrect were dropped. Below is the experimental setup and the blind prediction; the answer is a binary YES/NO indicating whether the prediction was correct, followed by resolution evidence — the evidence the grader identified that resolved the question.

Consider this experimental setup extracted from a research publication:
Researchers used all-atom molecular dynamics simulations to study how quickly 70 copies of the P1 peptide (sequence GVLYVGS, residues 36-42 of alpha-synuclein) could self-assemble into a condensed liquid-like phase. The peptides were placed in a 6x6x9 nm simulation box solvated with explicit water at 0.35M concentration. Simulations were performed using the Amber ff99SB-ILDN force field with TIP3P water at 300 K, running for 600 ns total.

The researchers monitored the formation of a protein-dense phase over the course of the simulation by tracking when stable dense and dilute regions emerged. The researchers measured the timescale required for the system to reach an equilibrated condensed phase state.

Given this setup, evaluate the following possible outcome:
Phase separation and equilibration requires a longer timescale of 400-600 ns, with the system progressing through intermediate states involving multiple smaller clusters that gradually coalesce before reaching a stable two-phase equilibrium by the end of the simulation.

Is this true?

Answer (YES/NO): NO